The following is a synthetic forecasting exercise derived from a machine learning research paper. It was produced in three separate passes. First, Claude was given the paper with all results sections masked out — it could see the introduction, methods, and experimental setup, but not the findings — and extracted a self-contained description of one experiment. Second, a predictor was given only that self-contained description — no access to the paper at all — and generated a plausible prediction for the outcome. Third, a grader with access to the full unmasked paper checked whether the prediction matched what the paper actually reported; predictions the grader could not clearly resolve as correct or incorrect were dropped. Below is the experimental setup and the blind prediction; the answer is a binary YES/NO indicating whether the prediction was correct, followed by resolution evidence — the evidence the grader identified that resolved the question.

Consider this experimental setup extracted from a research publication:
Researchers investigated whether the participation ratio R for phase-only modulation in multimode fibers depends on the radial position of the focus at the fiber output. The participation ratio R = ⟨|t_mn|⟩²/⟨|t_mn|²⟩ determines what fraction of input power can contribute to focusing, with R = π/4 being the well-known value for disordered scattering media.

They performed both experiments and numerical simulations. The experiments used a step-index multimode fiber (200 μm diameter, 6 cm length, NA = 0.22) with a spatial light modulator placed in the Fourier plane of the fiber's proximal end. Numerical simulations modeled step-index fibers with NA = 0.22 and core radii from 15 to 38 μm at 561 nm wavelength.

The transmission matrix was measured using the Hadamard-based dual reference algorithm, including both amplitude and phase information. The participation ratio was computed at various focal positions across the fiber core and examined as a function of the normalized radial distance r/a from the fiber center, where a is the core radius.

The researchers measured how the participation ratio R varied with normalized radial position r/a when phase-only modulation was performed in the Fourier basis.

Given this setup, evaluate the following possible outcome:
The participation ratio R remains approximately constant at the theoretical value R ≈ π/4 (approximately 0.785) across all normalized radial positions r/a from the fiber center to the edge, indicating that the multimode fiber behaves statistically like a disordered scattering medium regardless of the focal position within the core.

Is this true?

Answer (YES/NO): YES